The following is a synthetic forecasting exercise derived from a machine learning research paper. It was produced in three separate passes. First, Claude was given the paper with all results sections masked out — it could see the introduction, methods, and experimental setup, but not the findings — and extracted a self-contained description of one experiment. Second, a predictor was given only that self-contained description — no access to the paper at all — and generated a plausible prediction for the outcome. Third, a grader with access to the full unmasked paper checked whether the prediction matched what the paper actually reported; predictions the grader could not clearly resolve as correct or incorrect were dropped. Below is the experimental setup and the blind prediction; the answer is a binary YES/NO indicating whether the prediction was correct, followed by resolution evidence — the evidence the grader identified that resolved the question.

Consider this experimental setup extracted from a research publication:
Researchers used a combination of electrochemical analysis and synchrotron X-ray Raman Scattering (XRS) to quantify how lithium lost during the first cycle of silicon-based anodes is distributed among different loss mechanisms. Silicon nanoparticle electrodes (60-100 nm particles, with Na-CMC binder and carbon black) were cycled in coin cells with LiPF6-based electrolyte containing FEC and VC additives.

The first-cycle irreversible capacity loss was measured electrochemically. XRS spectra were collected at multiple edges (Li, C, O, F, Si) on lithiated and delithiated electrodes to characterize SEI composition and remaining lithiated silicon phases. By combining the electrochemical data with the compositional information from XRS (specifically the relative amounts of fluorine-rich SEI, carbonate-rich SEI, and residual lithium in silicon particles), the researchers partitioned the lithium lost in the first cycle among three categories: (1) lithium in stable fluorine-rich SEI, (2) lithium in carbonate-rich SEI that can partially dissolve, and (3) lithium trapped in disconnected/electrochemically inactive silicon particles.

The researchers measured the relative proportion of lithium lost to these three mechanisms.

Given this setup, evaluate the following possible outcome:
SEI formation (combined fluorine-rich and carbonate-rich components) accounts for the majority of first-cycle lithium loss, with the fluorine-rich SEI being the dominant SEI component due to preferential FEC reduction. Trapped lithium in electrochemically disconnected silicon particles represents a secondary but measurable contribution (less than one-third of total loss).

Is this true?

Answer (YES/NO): NO